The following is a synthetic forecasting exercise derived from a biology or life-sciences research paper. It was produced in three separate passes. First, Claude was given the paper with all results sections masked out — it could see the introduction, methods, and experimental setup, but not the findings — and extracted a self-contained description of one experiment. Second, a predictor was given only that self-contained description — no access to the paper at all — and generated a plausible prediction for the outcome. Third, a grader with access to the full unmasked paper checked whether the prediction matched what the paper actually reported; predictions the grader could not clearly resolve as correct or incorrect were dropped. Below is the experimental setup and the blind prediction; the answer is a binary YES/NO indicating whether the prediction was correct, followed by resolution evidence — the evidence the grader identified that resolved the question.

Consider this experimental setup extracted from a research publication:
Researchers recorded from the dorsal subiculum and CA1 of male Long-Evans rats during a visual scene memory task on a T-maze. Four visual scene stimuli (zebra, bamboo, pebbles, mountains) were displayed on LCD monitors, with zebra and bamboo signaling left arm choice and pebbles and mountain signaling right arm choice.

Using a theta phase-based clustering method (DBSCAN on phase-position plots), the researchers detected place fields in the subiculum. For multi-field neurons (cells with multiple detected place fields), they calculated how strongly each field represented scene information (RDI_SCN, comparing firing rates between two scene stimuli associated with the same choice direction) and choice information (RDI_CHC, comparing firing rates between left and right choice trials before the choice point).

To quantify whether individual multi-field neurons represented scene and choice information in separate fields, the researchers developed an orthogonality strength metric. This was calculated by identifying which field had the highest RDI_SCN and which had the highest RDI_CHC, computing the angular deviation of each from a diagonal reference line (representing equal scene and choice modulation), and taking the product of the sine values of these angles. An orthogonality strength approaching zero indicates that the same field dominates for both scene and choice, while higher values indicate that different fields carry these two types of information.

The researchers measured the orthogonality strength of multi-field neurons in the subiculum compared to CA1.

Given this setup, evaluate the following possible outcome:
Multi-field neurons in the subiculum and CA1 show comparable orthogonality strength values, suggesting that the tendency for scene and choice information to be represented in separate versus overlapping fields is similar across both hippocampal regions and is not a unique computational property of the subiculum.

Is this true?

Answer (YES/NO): NO